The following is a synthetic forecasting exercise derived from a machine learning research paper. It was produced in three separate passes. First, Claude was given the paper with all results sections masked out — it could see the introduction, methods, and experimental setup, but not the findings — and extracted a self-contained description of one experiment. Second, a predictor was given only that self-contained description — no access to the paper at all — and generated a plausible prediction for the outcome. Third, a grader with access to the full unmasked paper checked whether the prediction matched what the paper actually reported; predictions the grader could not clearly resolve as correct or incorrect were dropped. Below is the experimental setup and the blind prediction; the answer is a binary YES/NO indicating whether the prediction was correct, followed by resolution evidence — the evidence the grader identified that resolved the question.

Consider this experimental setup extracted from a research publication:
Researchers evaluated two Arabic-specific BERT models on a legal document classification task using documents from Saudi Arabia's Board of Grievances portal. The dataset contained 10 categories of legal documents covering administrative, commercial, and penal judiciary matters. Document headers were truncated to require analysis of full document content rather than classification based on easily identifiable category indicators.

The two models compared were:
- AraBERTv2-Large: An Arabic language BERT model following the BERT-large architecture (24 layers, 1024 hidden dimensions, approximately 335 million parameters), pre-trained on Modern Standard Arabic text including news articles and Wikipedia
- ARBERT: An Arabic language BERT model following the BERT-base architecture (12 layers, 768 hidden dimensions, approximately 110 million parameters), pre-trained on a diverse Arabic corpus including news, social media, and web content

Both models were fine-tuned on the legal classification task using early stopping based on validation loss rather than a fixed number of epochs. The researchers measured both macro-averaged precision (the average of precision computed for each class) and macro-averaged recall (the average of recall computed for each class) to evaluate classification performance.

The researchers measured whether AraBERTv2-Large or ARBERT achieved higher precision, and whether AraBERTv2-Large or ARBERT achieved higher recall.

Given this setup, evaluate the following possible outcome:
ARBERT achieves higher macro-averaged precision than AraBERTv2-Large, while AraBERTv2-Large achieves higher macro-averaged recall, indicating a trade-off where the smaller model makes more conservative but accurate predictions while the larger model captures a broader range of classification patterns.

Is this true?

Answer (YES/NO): NO